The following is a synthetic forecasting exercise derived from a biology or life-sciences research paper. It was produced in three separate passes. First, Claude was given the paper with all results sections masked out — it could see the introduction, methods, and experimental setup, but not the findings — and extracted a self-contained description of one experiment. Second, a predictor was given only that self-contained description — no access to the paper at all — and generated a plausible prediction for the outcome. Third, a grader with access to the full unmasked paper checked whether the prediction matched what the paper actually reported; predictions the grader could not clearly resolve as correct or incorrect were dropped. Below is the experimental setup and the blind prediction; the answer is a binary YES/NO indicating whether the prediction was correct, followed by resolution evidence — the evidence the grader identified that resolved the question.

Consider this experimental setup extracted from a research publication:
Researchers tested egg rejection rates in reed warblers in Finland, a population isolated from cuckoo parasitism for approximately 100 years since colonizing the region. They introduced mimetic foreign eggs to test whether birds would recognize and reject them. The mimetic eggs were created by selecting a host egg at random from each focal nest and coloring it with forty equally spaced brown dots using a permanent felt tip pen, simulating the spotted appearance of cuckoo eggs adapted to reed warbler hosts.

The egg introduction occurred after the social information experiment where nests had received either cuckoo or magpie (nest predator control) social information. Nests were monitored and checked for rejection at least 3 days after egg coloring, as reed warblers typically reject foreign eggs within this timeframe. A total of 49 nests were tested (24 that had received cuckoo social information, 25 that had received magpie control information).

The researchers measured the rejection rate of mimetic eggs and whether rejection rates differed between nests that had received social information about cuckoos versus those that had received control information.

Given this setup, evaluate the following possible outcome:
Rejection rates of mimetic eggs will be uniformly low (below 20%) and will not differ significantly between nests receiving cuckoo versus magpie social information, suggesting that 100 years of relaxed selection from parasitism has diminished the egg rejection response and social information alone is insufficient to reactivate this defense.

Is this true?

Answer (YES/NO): YES